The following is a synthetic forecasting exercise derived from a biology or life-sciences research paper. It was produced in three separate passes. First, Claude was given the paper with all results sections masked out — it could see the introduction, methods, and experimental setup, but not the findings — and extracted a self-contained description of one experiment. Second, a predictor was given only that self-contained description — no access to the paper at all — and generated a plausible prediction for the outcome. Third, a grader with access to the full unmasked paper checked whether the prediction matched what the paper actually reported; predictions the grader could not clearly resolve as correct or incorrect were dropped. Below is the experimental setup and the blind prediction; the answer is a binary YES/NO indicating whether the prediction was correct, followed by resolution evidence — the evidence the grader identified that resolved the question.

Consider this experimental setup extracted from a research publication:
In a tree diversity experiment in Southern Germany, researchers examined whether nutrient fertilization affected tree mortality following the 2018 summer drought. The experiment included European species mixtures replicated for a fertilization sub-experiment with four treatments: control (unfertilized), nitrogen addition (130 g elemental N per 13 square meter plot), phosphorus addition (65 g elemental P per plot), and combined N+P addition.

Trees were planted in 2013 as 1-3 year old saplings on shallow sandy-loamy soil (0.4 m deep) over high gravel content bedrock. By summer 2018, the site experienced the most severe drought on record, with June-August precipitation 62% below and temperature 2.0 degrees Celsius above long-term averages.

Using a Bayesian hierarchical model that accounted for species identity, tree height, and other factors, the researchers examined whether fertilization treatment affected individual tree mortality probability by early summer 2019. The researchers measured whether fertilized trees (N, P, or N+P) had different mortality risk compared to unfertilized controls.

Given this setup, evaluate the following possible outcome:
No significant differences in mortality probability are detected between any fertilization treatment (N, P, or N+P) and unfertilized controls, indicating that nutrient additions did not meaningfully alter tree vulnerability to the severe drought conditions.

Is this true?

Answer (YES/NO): YES